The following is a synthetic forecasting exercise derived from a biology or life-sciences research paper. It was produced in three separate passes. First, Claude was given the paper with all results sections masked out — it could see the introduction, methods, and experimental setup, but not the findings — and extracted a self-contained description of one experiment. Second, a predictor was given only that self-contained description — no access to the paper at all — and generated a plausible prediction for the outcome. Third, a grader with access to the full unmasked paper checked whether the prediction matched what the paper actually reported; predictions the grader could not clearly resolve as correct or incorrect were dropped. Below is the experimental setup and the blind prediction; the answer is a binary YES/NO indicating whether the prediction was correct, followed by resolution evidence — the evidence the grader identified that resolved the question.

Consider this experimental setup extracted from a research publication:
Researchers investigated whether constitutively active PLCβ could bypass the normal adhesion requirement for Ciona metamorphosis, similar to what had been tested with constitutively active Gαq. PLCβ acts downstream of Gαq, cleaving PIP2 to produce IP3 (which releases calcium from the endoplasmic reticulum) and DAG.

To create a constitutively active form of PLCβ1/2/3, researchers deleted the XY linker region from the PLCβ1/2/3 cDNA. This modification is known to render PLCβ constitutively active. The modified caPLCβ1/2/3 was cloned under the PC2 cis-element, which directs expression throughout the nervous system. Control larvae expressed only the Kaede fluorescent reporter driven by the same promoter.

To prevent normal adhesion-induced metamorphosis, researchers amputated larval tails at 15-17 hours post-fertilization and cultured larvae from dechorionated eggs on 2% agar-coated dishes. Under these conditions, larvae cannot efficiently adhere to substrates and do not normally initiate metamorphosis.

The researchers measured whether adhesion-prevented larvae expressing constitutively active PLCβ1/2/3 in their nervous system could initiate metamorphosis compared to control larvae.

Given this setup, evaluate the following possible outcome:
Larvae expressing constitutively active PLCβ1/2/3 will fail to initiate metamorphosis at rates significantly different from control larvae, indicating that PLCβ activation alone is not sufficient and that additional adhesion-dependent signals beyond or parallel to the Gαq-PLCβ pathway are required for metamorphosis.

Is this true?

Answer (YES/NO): NO